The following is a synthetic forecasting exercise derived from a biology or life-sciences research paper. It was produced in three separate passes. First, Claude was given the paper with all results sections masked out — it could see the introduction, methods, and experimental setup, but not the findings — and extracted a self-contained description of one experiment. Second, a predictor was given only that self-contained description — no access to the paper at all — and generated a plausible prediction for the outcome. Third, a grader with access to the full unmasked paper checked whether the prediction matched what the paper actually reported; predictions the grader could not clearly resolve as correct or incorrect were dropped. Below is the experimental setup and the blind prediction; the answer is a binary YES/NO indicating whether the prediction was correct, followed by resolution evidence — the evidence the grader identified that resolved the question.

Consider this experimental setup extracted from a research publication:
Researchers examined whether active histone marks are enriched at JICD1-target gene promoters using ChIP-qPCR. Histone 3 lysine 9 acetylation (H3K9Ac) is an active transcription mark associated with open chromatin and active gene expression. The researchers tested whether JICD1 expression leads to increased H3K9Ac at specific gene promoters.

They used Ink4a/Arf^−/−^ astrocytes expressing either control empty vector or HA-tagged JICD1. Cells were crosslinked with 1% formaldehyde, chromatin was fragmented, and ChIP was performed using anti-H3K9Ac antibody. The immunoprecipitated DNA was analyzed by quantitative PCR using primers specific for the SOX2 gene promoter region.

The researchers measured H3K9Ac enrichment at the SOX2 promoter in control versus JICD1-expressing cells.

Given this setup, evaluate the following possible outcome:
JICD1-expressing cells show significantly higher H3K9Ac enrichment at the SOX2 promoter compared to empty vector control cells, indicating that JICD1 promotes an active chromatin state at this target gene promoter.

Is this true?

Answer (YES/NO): YES